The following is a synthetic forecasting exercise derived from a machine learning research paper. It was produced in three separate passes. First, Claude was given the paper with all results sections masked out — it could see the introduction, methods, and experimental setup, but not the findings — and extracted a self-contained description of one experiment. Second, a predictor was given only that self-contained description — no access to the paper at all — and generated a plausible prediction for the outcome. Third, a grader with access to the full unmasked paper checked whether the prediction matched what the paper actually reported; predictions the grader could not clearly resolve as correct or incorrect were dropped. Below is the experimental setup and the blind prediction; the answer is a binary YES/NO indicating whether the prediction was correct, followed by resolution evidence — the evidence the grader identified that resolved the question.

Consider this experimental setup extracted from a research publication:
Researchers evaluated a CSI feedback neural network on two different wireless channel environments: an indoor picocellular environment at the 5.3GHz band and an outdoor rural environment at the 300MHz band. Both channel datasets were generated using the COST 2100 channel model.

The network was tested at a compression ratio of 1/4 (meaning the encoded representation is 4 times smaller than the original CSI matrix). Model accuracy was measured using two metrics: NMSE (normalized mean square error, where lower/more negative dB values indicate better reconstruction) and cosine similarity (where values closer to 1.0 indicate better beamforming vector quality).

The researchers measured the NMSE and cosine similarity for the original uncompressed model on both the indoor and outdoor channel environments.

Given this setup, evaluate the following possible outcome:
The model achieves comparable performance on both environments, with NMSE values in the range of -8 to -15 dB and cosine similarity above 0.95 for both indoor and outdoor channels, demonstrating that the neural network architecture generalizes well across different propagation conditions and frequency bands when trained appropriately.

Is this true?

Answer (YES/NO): NO